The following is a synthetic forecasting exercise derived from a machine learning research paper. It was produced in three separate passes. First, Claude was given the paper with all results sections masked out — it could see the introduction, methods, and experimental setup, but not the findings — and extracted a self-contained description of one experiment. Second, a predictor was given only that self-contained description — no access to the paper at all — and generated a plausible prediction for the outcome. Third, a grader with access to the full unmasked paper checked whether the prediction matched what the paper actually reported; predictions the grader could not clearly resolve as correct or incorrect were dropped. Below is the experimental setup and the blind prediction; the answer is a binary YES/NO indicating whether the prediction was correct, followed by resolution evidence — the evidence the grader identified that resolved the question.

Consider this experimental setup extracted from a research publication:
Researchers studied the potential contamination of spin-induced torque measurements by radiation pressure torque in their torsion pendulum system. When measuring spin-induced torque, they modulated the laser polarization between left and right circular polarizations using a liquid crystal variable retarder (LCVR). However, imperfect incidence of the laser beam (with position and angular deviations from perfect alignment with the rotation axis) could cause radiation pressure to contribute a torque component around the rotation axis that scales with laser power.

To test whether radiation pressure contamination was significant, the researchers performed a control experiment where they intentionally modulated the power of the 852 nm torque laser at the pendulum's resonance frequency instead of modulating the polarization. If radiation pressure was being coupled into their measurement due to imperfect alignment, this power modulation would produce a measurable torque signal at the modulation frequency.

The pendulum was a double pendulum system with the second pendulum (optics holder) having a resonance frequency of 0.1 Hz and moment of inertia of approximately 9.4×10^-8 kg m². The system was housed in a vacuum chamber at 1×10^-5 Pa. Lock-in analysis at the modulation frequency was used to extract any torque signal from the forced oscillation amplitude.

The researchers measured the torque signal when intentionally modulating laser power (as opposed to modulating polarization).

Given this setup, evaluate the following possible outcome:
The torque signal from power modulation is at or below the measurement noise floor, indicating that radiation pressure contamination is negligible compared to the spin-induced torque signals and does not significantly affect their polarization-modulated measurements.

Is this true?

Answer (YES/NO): NO